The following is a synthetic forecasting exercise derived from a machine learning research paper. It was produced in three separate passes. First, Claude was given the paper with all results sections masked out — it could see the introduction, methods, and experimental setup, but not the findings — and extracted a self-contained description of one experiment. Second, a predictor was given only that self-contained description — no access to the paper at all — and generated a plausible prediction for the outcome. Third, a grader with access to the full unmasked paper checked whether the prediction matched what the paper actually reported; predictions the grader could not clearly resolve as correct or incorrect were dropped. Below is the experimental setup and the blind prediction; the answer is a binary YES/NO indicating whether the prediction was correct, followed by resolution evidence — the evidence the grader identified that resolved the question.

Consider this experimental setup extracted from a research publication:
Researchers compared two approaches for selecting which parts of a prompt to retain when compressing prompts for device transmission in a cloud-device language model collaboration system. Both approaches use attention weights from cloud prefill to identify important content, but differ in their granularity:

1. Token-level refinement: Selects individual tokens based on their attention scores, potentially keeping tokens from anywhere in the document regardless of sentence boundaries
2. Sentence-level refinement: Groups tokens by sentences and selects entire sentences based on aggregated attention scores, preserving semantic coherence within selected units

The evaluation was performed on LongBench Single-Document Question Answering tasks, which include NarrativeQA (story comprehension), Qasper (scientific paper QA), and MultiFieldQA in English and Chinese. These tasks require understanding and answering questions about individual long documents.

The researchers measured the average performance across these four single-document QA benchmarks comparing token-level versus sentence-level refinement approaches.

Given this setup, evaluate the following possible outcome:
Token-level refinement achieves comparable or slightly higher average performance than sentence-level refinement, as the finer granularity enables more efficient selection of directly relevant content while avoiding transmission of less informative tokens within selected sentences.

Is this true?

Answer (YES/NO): NO